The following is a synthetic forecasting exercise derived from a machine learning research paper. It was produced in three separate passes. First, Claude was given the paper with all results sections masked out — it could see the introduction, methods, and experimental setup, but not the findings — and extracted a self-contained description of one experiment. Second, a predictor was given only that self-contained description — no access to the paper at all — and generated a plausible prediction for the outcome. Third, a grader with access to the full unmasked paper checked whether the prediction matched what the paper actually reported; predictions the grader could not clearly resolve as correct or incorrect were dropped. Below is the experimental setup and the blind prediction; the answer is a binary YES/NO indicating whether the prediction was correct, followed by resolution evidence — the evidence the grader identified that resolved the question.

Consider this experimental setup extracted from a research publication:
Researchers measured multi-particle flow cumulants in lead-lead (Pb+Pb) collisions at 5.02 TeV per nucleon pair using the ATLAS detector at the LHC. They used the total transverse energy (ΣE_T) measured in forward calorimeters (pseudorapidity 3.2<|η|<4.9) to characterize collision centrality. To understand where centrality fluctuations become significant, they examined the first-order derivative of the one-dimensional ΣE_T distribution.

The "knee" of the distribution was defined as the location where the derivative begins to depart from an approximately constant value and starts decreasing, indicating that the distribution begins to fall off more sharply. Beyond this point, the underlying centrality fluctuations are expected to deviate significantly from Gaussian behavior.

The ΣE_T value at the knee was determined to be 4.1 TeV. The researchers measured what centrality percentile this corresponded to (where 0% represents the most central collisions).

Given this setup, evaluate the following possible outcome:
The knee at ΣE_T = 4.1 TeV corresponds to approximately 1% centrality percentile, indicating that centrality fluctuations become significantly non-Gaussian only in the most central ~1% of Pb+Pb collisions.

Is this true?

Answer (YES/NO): NO